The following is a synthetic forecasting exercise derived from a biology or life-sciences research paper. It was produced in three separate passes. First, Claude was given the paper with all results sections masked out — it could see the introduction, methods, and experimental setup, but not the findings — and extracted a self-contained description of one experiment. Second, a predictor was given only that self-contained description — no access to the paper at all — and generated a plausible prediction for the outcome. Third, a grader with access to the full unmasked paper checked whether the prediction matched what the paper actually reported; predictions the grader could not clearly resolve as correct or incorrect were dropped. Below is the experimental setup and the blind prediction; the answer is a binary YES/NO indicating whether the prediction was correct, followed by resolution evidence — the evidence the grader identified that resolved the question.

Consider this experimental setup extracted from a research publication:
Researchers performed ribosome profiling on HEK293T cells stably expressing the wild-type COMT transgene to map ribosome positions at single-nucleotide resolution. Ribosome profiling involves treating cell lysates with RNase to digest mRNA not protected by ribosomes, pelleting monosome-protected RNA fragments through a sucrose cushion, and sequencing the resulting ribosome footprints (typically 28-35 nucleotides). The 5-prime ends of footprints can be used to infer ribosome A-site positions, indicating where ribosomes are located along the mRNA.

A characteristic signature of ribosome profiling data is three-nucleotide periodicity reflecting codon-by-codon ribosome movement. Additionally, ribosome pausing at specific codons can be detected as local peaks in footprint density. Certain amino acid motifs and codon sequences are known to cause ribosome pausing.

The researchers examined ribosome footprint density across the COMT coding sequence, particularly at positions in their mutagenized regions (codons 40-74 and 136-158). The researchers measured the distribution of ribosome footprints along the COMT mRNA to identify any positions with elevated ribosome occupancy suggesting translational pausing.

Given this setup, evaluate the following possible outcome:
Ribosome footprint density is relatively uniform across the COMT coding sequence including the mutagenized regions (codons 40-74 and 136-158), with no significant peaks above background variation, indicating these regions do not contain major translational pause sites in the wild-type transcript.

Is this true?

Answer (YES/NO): NO